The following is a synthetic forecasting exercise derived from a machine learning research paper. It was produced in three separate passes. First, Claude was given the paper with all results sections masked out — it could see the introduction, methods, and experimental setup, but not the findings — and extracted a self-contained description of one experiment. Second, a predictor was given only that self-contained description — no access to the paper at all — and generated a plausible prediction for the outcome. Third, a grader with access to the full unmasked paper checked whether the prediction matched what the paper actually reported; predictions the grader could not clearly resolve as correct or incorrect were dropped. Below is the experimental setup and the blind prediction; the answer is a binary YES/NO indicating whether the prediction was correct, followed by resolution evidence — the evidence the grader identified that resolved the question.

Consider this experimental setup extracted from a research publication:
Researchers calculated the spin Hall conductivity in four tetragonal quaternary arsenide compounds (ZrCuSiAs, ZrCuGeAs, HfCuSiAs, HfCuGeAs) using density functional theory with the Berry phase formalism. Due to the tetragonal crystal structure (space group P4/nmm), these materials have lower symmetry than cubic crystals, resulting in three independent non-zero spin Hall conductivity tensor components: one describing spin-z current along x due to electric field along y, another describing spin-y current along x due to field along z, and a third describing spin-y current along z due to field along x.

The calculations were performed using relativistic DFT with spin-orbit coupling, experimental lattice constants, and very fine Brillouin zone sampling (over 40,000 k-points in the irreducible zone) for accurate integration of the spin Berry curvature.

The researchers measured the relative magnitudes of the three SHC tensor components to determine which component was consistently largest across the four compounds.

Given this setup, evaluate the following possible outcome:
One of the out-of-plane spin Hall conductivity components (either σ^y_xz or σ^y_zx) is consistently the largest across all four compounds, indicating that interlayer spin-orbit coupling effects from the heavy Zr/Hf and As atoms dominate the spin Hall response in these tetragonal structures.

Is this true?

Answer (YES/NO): YES